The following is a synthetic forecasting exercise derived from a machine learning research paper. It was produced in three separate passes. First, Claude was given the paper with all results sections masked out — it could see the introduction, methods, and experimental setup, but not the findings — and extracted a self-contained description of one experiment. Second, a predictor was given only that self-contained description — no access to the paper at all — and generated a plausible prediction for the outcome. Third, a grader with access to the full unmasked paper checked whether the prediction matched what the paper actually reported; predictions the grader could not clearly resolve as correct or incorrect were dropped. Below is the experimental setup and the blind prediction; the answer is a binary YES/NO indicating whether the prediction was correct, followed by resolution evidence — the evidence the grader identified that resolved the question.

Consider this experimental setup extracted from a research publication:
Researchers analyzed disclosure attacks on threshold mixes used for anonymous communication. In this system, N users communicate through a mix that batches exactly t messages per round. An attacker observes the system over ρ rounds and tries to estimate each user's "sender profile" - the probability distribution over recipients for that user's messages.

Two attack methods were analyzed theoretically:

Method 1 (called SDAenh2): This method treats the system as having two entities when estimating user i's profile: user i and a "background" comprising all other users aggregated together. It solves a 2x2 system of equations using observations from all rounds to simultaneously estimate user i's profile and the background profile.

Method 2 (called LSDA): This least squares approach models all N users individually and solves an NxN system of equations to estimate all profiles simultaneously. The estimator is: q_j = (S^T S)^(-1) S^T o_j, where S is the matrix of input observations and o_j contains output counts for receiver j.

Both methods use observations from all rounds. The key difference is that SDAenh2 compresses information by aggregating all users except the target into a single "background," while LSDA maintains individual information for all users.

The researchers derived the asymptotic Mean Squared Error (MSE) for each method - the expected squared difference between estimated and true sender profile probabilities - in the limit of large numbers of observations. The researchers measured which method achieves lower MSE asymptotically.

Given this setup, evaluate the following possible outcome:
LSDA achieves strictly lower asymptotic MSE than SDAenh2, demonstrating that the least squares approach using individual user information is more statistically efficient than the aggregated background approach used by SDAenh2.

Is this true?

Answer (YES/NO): YES